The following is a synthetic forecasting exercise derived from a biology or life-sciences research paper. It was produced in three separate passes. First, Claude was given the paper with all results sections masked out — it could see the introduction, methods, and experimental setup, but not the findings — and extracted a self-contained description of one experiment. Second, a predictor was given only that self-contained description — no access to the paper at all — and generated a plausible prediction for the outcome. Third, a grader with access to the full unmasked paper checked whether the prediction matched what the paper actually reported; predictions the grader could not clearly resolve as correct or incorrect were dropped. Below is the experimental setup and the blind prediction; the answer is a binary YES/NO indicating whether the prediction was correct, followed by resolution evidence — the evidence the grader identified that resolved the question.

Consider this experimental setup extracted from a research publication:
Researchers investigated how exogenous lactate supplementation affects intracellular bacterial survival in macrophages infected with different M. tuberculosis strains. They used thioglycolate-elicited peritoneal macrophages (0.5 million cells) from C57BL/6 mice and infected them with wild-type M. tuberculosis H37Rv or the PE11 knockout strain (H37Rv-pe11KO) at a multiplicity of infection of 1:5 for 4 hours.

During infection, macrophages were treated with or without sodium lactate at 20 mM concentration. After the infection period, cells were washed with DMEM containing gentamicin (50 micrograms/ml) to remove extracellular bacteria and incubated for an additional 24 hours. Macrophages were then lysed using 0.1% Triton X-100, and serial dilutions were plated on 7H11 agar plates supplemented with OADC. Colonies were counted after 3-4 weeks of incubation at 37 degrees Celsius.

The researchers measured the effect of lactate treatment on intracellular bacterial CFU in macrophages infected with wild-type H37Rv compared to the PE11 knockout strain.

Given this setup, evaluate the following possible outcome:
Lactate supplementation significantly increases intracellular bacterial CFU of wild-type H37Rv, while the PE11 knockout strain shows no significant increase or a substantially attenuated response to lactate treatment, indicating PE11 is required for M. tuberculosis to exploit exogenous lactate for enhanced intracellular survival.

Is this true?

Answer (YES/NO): NO